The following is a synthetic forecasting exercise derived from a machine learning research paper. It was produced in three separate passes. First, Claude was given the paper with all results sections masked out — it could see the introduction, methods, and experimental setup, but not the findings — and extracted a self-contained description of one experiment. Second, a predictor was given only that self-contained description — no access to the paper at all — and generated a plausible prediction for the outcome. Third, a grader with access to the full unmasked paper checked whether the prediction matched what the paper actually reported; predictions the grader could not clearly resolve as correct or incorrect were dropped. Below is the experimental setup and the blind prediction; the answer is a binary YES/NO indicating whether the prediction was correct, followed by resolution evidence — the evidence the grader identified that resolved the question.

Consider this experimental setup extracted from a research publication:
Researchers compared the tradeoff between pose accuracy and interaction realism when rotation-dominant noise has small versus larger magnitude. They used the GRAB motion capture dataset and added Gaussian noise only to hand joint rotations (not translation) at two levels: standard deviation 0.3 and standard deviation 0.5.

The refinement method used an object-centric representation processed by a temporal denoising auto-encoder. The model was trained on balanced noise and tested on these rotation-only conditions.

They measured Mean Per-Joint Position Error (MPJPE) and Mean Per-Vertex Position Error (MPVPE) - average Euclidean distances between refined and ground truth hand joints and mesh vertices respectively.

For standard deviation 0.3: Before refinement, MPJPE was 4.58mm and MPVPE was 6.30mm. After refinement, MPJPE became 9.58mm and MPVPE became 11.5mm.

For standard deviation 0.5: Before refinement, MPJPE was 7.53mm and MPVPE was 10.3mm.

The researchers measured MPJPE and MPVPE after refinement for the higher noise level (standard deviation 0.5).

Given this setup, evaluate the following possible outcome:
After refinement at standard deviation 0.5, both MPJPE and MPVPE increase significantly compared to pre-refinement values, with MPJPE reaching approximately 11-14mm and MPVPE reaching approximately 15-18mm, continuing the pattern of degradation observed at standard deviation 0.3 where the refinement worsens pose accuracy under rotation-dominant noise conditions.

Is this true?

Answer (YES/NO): NO